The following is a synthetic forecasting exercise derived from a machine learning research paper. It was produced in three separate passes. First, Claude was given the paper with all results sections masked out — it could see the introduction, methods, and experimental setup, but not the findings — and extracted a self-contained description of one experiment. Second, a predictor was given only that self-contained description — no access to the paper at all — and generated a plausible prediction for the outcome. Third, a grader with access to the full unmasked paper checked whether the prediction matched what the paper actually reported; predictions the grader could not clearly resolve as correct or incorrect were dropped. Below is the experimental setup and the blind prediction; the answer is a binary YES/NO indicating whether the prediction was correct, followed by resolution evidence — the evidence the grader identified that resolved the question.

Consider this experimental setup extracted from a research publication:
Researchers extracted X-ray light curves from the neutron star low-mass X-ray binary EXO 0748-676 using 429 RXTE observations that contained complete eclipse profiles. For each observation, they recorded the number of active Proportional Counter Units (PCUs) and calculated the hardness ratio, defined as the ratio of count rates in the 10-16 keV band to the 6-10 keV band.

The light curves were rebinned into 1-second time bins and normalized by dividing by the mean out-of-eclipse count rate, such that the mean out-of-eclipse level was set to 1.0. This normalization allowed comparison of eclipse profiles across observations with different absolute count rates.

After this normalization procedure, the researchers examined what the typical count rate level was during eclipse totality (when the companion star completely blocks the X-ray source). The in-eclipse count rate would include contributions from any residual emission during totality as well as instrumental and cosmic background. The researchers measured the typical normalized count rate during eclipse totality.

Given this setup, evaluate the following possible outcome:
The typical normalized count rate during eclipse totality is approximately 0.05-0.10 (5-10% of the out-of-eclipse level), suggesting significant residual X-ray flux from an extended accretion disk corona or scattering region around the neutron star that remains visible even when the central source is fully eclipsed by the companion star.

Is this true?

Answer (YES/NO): NO